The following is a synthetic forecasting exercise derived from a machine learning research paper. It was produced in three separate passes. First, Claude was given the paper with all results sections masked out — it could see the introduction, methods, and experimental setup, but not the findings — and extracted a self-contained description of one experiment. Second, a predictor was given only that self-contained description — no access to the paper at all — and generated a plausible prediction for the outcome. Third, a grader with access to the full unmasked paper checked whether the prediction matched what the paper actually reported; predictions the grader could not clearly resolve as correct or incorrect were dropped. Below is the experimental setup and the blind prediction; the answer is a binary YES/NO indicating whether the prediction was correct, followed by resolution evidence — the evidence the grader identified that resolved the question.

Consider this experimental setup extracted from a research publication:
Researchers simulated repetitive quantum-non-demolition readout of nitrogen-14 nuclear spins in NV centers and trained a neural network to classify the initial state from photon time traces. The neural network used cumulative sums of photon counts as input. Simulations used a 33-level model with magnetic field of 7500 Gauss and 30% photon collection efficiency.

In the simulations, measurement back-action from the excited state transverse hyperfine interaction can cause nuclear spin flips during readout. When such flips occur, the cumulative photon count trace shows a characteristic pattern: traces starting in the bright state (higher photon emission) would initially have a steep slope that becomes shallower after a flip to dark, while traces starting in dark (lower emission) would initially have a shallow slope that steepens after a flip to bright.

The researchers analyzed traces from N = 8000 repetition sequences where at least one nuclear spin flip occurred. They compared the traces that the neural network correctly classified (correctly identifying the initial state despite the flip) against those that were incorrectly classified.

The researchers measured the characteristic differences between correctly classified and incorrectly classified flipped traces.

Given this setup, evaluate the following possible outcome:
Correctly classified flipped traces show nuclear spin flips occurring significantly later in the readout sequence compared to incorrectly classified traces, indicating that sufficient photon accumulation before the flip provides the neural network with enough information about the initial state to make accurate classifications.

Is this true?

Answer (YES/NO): YES